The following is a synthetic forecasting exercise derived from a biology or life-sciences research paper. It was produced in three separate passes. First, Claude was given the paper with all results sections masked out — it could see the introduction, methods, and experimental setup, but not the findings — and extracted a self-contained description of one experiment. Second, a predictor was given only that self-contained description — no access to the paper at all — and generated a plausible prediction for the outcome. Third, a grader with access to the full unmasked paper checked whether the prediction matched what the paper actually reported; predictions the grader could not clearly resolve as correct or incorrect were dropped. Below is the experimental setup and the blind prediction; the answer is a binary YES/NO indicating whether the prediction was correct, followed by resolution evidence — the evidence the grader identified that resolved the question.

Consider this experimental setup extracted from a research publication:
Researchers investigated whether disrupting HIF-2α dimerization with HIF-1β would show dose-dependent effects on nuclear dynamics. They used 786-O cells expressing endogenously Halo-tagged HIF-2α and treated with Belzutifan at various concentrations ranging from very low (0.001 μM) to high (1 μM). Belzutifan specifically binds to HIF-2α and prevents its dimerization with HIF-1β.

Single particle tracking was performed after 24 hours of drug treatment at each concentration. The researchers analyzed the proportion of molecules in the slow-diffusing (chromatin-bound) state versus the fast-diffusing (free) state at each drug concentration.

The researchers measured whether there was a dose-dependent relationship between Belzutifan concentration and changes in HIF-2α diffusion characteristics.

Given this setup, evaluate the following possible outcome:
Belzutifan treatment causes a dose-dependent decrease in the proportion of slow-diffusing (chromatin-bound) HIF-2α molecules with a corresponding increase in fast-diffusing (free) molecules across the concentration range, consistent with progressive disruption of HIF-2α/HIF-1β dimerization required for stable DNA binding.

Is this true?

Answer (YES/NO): YES